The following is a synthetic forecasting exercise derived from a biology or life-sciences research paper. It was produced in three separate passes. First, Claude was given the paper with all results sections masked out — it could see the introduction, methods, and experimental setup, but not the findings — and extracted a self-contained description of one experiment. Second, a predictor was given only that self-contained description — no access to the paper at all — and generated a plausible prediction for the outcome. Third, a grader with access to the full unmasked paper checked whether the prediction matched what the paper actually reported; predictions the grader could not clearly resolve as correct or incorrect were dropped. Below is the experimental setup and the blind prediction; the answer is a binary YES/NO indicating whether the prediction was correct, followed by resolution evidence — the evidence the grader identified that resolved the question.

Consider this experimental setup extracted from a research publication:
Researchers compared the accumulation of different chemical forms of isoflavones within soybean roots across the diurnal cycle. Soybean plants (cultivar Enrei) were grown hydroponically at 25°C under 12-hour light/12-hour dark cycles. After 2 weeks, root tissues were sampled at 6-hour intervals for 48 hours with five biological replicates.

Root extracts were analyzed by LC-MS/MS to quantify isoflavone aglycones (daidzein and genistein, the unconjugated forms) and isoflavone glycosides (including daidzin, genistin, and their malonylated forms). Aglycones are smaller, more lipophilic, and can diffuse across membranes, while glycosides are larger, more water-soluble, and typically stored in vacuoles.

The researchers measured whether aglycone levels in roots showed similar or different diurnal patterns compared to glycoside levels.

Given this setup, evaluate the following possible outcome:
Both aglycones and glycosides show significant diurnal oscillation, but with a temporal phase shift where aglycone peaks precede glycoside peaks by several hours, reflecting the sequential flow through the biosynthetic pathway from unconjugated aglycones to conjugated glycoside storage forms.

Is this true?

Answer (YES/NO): NO